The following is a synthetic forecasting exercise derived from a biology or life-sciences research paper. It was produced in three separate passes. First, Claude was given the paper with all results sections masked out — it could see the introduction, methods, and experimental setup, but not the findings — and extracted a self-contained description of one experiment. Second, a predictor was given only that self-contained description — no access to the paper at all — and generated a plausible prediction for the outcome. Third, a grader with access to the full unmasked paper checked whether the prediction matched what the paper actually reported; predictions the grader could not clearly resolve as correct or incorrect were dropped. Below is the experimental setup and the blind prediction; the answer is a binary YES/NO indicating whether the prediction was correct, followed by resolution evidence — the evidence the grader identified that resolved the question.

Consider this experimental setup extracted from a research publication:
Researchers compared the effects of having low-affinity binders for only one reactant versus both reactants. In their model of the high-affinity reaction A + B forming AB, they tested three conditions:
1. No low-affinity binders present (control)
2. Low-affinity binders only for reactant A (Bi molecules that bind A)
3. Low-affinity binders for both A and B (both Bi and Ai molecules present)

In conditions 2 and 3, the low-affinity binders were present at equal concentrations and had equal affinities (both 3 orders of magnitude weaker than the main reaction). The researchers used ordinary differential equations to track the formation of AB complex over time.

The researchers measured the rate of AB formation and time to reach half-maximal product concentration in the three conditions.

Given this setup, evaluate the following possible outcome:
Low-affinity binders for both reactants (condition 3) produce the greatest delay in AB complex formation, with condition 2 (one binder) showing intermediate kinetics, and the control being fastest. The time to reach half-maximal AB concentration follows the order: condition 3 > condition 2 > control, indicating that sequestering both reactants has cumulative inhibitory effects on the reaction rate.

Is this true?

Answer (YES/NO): YES